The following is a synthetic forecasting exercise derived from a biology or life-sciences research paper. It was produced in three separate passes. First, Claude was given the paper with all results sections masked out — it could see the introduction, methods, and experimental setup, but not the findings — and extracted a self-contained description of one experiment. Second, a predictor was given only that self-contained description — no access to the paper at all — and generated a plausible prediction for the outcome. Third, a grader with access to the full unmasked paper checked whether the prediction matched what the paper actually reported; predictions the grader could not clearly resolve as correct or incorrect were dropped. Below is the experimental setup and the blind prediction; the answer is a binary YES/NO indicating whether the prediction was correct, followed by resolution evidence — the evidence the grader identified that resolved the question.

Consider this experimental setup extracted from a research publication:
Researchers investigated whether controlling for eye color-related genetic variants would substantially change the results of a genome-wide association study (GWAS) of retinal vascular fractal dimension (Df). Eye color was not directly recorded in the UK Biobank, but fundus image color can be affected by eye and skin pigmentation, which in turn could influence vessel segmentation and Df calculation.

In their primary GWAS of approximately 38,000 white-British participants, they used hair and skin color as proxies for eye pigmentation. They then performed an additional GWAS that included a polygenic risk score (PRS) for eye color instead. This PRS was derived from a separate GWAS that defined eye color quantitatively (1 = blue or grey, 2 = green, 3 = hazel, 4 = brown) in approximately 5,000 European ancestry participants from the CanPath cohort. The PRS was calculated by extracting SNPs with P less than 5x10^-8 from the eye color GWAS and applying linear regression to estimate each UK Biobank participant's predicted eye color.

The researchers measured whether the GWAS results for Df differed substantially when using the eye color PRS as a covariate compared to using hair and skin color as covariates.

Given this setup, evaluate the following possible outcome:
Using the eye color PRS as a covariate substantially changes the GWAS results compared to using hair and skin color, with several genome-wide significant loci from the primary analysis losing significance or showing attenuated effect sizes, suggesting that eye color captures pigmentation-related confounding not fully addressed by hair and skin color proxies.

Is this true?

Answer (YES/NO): NO